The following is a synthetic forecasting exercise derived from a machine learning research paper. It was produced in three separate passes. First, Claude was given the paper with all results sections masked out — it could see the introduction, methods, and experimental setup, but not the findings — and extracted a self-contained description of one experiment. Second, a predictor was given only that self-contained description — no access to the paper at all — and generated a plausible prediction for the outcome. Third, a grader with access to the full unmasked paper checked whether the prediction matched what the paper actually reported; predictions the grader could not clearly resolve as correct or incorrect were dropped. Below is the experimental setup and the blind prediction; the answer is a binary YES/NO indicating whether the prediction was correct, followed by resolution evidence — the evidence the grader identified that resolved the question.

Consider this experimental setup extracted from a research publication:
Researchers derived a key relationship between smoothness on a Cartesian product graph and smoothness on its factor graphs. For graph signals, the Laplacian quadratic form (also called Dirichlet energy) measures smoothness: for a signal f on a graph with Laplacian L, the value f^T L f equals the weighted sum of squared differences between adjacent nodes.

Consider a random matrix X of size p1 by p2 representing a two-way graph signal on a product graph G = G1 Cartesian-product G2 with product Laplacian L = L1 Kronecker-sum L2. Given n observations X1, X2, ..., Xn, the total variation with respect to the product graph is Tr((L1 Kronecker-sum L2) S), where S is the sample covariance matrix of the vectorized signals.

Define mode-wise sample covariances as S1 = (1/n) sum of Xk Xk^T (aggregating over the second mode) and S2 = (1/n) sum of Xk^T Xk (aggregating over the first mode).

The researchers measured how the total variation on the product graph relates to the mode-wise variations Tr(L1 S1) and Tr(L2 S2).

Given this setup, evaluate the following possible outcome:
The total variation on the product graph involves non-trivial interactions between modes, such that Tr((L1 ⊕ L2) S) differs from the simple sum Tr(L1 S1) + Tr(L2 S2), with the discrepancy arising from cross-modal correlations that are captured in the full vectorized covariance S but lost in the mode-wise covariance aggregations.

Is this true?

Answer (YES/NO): NO